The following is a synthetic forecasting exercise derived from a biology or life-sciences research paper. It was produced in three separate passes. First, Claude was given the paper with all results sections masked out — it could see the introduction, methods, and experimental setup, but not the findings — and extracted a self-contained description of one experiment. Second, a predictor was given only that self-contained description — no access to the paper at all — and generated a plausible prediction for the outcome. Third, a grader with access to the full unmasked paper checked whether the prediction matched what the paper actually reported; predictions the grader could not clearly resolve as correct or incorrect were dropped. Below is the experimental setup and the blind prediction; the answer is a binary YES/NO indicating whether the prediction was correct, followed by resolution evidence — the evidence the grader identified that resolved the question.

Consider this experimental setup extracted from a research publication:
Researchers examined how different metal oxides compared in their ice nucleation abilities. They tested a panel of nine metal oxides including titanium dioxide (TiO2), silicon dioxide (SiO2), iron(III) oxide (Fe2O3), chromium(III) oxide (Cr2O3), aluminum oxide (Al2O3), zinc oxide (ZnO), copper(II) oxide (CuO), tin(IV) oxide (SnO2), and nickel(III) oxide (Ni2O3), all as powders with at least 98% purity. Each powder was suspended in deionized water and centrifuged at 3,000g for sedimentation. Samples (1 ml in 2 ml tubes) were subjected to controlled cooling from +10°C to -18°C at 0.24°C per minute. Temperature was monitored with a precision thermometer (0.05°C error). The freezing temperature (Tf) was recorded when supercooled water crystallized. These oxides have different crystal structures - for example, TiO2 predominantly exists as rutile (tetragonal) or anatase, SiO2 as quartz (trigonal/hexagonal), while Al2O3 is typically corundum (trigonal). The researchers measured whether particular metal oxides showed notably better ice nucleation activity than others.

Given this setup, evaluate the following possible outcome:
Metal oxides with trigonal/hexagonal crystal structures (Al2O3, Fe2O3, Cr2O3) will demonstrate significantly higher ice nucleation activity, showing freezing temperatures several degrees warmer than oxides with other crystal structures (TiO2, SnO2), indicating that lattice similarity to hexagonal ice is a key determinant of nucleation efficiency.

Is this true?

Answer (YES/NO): NO